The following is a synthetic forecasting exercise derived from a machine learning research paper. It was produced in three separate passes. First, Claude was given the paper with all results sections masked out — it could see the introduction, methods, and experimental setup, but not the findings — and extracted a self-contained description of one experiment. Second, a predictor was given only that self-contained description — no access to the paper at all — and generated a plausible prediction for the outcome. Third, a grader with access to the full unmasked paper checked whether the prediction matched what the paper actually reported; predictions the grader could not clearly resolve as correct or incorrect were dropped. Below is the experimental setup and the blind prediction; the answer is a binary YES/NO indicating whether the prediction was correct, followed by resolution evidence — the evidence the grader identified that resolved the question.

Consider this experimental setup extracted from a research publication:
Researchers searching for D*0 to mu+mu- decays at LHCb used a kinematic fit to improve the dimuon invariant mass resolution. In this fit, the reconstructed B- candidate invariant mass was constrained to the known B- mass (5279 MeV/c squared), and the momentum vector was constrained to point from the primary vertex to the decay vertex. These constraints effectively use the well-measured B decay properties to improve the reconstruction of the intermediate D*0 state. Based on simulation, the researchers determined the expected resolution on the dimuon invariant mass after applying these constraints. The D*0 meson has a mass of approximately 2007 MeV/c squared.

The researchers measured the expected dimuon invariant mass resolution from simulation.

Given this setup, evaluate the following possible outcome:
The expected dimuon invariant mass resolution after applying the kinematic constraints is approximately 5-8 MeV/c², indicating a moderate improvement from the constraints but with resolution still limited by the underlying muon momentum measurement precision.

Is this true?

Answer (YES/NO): YES